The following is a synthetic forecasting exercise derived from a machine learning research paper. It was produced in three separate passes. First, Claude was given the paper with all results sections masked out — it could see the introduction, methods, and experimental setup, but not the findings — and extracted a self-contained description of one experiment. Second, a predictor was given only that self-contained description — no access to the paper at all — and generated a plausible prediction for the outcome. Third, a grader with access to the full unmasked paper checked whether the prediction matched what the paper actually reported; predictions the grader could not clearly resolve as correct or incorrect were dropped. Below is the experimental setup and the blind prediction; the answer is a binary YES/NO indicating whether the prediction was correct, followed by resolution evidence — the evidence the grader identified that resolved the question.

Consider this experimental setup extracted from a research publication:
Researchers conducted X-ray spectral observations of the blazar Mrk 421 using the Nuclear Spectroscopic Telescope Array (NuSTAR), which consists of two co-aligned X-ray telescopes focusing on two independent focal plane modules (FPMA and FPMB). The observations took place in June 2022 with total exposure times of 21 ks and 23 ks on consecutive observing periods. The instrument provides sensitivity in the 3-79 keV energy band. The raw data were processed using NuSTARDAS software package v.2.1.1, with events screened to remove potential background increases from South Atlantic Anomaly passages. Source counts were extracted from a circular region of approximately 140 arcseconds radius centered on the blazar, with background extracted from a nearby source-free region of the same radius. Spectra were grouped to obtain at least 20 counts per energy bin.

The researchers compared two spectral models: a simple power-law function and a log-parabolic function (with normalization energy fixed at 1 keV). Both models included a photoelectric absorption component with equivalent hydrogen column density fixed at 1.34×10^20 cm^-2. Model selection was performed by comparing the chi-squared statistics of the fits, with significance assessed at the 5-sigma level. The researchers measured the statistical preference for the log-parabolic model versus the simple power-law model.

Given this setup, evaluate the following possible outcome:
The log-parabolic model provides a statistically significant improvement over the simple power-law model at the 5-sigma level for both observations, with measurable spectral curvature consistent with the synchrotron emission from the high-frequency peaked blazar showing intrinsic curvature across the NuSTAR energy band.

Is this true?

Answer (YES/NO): YES